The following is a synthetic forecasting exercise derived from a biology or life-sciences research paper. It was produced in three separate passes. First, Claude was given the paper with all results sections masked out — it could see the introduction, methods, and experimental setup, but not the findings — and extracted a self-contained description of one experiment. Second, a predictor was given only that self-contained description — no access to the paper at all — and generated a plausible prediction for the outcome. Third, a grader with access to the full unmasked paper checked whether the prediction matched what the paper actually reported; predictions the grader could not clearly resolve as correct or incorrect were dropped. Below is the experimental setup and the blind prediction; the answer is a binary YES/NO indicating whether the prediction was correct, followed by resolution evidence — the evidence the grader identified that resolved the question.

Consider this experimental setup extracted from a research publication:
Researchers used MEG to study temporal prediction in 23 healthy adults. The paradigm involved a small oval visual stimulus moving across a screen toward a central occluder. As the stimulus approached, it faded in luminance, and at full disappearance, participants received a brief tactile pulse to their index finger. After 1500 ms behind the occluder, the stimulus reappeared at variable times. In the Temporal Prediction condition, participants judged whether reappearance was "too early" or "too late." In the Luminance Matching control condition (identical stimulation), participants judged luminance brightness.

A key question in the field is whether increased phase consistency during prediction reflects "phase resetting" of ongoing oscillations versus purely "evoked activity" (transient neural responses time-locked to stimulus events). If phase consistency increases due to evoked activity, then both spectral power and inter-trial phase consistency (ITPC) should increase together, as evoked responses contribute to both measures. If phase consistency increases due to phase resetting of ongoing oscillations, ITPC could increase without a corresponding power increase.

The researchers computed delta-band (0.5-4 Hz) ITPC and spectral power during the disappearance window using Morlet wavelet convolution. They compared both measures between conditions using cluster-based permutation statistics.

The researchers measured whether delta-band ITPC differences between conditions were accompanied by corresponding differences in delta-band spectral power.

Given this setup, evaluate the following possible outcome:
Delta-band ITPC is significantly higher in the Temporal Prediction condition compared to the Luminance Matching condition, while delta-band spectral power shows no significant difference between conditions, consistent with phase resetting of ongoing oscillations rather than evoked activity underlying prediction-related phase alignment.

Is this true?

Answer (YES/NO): YES